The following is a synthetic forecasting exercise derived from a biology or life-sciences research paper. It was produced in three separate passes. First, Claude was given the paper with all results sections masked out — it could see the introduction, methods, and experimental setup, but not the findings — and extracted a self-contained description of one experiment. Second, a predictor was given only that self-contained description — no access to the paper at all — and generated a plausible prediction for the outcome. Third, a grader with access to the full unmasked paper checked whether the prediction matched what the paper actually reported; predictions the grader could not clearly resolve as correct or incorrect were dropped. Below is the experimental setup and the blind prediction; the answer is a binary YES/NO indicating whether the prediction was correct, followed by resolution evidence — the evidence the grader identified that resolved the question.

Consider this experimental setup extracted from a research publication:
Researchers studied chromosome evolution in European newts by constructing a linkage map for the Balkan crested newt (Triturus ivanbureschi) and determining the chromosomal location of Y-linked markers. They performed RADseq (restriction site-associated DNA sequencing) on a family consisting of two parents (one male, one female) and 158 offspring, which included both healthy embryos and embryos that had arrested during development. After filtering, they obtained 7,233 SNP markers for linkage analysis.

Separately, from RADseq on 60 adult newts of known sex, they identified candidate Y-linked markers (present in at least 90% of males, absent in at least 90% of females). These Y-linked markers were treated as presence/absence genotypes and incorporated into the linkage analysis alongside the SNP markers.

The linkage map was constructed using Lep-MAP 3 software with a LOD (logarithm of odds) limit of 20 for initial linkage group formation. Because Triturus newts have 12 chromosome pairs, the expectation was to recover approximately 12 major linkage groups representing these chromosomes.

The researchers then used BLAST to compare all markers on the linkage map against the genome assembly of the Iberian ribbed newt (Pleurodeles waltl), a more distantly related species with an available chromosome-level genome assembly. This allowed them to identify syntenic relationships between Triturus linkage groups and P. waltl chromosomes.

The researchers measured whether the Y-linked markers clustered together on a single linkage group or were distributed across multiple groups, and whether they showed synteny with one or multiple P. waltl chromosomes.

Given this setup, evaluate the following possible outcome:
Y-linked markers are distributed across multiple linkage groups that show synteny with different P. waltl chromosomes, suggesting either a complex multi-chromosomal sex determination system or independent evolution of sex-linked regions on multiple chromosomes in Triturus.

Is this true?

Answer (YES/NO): NO